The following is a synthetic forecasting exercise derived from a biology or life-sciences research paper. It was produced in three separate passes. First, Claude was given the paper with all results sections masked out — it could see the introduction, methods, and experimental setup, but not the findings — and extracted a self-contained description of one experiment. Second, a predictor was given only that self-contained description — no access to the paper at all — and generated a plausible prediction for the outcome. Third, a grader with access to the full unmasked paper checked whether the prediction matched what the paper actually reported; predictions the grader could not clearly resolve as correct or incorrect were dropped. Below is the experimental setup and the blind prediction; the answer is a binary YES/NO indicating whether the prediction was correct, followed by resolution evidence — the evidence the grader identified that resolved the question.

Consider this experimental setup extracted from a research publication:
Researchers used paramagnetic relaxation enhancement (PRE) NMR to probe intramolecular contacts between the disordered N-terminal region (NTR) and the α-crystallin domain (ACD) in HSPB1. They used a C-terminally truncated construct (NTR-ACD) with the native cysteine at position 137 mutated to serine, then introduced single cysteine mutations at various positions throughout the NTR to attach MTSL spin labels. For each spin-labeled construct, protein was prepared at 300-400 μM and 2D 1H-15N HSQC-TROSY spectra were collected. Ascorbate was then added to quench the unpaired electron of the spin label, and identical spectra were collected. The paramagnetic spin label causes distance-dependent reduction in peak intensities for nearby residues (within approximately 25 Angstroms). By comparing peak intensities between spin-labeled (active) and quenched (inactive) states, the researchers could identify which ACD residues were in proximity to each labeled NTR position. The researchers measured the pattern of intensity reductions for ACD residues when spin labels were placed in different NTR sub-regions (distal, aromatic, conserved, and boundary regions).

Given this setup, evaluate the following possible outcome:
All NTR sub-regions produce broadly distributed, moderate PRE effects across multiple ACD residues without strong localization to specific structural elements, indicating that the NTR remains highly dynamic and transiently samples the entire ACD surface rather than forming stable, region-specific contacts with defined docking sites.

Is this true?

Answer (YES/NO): NO